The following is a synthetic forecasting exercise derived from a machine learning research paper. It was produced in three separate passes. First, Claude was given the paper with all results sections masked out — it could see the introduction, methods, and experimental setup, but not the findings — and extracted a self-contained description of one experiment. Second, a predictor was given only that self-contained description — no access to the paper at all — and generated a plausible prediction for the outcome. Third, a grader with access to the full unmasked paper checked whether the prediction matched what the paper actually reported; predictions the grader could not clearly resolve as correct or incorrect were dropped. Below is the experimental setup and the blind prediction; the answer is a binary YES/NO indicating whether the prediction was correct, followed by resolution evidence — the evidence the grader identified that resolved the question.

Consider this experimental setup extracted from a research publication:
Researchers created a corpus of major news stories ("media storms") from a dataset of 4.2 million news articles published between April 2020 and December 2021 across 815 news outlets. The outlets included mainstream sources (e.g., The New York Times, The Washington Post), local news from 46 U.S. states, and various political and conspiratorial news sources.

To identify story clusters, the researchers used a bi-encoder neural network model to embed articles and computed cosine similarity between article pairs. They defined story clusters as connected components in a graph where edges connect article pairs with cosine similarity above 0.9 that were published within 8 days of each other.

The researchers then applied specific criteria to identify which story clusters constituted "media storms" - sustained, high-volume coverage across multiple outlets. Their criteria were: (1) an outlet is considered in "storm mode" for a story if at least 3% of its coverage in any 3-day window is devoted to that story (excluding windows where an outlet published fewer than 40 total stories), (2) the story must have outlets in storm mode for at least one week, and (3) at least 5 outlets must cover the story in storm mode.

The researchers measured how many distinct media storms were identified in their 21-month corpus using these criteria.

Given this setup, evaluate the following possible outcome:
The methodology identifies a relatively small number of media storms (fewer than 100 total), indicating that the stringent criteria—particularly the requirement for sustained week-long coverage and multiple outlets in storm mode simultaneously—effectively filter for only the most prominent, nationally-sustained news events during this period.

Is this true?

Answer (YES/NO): YES